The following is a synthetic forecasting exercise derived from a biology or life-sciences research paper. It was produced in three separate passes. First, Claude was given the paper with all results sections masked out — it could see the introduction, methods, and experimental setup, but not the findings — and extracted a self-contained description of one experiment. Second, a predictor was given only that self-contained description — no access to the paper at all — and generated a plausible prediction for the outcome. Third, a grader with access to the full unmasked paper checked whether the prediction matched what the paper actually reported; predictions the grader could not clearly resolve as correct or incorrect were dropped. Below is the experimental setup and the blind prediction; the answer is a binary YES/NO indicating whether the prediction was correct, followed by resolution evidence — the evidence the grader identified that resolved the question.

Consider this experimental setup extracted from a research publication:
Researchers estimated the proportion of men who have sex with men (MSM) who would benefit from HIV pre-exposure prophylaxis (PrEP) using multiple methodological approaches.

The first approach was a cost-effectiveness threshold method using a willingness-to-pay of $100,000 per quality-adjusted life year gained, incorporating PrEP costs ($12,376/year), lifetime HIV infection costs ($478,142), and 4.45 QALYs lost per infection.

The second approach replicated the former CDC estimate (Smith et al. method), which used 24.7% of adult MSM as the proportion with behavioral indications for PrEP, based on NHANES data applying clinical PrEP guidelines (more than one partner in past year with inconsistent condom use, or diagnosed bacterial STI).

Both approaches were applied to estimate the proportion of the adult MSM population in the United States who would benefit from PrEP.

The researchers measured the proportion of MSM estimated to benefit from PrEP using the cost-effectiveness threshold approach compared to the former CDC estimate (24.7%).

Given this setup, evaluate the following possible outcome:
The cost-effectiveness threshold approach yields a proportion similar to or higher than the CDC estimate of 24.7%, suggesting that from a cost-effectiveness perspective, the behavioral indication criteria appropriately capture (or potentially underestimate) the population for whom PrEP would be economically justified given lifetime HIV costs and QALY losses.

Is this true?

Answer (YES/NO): YES